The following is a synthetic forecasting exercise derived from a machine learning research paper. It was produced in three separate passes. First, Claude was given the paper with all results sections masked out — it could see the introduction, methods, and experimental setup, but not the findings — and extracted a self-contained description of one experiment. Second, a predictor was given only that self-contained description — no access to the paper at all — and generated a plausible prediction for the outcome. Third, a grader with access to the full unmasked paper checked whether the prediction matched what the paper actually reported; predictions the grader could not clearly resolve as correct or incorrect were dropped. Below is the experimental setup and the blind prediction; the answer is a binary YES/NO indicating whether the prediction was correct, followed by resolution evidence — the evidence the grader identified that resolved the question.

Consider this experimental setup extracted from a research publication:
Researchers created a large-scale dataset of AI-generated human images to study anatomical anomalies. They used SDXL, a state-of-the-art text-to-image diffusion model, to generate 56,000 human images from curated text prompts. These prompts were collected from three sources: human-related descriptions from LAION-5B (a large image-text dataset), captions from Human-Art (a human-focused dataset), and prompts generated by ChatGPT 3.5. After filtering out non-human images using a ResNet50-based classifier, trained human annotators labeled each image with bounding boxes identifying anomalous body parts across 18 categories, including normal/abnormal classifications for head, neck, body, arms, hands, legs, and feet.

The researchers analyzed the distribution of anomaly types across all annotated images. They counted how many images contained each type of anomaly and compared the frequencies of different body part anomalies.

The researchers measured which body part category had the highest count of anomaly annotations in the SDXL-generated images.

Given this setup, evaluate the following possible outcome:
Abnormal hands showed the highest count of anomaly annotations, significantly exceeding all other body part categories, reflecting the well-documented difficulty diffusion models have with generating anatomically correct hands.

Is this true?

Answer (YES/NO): YES